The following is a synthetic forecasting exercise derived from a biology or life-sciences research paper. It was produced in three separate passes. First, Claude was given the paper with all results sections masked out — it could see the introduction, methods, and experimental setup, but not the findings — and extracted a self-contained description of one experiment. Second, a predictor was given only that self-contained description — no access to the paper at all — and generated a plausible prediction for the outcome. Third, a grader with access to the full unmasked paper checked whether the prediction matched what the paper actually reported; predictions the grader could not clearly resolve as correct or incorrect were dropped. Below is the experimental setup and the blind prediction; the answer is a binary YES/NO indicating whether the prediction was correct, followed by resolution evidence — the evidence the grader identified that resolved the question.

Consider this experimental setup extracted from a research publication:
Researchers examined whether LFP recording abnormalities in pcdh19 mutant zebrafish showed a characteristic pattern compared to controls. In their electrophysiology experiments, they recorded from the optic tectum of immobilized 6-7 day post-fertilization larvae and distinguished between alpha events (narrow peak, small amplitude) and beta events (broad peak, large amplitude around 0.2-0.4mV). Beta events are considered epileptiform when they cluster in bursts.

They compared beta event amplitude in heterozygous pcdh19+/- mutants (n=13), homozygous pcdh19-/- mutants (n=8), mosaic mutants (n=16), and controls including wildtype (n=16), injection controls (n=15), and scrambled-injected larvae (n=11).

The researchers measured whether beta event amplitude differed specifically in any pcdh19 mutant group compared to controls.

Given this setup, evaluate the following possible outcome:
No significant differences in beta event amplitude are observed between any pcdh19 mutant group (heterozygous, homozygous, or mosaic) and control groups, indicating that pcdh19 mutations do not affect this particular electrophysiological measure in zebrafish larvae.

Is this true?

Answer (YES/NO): NO